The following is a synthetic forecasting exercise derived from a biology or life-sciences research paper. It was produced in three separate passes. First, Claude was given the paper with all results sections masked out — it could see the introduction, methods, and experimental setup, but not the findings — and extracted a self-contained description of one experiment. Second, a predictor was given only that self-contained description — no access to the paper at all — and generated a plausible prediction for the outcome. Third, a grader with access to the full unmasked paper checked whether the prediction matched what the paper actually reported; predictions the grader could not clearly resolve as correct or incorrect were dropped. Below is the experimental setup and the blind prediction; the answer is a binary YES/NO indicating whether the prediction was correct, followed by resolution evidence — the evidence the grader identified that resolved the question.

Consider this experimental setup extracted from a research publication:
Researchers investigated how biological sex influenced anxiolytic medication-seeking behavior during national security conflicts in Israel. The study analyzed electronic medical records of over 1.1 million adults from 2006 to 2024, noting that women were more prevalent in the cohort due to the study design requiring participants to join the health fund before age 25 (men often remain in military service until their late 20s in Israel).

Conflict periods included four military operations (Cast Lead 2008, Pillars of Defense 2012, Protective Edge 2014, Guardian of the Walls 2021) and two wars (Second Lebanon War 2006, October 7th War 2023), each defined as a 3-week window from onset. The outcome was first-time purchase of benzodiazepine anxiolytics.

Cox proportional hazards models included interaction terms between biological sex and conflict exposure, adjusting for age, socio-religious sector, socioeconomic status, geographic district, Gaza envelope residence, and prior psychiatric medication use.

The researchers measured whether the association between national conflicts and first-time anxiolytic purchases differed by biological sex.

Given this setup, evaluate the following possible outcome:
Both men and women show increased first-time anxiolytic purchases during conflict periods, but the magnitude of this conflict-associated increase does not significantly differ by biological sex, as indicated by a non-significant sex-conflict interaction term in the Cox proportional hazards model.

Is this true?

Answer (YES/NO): NO